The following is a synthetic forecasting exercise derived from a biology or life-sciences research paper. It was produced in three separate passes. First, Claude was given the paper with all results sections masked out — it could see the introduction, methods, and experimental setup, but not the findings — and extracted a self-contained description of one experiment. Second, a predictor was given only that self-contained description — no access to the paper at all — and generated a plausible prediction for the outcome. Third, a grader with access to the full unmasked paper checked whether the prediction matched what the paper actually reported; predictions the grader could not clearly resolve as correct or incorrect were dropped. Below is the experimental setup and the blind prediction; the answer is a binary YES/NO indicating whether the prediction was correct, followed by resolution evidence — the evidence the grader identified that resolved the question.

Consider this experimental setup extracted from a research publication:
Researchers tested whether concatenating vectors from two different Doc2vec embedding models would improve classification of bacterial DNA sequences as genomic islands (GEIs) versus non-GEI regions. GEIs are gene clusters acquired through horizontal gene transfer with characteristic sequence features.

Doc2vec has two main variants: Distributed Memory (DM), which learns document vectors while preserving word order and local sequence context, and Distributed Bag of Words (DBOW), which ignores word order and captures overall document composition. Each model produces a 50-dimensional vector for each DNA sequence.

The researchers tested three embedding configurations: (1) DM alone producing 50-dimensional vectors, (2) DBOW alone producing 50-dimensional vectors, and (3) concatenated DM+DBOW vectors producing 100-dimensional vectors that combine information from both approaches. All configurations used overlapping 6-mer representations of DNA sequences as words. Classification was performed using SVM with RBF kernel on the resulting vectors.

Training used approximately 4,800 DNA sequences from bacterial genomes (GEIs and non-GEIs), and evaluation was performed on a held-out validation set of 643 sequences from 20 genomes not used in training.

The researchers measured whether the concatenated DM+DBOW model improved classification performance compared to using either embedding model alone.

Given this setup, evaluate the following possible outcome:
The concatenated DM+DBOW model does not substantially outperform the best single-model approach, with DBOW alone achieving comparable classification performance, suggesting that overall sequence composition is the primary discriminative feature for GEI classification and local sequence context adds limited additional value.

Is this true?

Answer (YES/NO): YES